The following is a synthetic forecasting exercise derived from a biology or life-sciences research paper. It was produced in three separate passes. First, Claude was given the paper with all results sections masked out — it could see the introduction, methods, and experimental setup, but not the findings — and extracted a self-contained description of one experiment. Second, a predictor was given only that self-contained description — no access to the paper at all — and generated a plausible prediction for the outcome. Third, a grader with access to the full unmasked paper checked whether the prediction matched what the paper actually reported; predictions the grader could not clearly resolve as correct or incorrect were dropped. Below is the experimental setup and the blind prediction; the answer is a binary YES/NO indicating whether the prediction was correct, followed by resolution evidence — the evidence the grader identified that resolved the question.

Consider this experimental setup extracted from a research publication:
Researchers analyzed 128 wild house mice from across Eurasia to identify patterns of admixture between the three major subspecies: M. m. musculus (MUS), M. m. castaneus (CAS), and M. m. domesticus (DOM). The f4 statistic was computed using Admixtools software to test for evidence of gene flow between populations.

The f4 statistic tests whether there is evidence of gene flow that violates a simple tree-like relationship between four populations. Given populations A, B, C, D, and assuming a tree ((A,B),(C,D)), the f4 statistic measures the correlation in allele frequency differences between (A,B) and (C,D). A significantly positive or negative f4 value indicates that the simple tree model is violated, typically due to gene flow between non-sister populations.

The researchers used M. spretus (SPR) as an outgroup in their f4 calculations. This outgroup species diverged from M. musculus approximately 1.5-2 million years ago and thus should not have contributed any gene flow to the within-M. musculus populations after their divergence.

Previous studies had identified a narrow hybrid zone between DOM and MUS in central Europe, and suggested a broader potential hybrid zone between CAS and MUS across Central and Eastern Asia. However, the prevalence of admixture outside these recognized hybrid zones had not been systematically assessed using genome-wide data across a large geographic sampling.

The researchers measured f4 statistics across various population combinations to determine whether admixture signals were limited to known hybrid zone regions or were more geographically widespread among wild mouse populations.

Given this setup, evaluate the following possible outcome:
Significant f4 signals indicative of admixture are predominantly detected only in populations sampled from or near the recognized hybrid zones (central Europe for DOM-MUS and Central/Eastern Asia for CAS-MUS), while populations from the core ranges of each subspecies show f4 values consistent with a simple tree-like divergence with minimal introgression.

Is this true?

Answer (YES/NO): NO